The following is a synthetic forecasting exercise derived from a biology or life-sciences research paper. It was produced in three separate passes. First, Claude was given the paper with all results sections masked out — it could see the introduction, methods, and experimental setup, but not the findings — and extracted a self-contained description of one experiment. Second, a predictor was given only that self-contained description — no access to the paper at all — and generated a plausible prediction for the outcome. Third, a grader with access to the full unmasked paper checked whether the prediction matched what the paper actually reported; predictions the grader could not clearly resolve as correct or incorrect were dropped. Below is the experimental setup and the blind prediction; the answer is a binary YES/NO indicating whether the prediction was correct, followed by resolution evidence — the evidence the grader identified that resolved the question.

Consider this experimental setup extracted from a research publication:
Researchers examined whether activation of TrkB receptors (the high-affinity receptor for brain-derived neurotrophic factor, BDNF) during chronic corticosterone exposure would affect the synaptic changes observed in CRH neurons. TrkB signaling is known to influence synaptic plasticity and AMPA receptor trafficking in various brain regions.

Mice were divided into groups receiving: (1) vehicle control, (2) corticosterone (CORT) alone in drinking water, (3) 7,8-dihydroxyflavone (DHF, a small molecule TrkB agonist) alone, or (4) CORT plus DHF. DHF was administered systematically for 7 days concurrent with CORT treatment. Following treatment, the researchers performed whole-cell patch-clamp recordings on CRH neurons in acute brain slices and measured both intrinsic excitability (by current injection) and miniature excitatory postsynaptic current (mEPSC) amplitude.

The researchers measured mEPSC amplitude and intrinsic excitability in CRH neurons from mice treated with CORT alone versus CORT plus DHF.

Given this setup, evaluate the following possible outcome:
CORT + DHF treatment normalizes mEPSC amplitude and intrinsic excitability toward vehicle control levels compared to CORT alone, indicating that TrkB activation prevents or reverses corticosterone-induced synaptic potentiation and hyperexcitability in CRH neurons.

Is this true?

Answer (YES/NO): NO